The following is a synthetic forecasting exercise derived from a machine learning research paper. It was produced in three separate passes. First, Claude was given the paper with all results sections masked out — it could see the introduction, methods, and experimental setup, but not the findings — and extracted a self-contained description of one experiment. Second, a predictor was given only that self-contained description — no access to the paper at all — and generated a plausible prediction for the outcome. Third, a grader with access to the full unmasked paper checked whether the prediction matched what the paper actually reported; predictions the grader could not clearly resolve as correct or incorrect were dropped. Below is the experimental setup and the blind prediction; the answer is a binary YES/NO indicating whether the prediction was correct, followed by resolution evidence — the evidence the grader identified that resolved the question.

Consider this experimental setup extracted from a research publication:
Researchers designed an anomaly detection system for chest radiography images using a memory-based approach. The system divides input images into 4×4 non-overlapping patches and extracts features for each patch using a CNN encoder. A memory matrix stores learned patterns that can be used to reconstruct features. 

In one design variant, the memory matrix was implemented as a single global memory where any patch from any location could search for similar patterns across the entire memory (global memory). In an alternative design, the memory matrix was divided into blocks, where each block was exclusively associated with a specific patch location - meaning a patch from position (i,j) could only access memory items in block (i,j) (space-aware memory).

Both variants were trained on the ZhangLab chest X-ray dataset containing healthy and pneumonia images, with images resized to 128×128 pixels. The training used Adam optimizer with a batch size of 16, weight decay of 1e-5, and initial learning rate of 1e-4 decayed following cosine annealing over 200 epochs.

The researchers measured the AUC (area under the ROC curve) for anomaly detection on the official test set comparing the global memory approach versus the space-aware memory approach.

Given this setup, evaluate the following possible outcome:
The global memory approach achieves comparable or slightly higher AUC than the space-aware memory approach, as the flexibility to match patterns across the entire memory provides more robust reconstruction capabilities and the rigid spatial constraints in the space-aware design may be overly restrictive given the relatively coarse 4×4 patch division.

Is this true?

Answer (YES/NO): NO